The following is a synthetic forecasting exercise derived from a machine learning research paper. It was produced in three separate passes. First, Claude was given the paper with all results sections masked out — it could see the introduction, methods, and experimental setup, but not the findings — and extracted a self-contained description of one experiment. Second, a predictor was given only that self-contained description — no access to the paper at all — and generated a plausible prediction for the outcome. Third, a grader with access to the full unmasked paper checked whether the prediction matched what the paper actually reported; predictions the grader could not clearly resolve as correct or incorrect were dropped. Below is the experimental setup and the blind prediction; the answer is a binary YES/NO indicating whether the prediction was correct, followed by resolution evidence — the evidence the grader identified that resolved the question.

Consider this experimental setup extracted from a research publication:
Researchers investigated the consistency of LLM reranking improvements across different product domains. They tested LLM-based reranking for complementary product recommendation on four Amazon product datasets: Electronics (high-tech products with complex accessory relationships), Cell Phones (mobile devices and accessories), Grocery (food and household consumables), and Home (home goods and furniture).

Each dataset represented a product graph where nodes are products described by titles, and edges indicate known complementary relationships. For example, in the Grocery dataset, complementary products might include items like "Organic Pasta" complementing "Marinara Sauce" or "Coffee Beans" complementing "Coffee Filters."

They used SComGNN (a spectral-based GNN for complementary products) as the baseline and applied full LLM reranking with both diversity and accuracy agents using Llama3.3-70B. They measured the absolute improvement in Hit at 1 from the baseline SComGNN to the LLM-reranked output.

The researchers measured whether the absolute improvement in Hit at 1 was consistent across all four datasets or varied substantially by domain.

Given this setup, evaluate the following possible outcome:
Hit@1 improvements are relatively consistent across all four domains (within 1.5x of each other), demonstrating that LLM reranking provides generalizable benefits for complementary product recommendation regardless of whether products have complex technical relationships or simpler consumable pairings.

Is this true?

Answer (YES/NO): YES